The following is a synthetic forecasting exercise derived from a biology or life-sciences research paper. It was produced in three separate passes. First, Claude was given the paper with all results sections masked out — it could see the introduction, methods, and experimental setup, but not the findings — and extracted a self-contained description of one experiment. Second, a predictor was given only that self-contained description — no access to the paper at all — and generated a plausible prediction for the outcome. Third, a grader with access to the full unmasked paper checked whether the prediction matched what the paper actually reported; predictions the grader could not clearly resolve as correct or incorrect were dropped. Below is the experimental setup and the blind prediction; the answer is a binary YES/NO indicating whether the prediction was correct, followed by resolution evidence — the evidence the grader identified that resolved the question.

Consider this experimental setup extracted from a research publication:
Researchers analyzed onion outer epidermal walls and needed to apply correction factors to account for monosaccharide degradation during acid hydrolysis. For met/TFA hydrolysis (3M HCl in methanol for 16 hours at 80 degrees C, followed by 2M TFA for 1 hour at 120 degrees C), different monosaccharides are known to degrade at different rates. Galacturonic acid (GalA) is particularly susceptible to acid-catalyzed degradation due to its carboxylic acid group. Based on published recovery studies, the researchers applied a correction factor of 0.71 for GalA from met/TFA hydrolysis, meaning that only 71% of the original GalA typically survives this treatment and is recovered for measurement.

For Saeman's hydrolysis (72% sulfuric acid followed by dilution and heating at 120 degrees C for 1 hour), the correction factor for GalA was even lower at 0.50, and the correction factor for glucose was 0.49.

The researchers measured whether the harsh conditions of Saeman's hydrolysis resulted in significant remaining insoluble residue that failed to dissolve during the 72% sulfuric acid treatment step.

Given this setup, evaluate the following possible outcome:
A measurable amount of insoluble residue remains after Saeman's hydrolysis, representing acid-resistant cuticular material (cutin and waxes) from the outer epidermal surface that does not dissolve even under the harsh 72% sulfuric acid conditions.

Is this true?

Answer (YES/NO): NO